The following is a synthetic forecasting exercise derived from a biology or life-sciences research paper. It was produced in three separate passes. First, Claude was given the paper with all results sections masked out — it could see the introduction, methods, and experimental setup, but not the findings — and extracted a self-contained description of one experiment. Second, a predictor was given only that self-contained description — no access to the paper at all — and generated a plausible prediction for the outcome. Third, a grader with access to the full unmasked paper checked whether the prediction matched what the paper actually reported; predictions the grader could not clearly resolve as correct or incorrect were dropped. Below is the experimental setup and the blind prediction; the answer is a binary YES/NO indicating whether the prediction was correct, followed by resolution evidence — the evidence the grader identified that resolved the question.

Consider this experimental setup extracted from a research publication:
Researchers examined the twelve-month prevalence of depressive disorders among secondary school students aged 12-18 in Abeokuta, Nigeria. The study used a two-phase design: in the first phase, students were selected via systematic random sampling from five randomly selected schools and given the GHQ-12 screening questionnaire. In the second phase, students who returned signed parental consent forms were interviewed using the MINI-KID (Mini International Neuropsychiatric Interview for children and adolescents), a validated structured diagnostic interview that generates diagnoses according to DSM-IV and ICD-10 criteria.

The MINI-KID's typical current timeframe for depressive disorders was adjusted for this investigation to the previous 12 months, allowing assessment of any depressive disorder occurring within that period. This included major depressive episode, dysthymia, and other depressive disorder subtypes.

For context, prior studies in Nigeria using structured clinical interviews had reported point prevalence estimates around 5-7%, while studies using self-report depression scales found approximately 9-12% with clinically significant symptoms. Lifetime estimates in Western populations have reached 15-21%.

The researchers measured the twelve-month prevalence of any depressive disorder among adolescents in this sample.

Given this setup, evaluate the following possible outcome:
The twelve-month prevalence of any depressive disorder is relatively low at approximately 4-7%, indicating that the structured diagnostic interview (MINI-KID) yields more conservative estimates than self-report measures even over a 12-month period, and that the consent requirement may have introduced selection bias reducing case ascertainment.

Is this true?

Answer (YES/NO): NO